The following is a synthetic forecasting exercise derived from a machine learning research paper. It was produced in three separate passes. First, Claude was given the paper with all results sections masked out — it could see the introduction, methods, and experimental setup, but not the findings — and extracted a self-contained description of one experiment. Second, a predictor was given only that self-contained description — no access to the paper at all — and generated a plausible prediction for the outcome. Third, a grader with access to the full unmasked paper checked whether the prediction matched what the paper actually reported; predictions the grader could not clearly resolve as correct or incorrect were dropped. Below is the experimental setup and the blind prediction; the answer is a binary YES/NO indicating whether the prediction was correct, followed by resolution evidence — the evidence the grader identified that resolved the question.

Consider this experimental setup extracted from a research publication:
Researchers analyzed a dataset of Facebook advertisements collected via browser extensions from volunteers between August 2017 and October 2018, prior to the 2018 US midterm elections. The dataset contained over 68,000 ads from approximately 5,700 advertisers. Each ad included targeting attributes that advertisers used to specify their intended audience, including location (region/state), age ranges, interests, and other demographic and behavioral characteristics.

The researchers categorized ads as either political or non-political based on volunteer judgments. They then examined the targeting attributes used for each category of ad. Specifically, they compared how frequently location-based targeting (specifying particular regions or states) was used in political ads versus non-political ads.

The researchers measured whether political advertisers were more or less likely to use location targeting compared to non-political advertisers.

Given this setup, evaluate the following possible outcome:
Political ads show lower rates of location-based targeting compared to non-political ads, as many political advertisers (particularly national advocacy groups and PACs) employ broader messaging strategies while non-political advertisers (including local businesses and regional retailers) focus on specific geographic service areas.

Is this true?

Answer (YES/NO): NO